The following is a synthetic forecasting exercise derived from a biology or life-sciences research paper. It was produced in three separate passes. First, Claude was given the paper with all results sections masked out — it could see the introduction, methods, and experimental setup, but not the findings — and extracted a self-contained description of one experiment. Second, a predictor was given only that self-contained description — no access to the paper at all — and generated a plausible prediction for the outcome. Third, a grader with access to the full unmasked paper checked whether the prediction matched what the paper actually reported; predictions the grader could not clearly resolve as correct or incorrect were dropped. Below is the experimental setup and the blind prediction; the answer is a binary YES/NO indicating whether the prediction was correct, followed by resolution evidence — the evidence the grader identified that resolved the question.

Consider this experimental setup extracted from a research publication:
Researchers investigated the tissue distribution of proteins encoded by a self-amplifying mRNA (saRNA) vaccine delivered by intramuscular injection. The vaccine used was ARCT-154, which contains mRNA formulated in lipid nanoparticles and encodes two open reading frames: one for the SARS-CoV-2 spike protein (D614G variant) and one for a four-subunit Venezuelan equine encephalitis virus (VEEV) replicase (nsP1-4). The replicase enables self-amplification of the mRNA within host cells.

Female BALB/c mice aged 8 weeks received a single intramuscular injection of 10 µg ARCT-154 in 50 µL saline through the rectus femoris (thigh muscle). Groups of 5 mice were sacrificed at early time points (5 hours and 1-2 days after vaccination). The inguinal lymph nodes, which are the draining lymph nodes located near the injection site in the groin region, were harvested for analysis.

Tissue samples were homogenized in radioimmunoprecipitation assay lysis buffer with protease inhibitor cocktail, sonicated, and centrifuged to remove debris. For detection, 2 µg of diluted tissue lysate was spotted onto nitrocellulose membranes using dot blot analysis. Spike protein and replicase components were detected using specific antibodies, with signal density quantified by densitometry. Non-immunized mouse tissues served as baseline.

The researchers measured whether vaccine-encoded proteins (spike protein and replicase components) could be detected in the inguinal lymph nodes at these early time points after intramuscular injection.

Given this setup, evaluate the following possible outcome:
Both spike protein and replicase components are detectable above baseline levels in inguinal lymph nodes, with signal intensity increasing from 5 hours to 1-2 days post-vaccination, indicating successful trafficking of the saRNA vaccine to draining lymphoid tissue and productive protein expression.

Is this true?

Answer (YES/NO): YES